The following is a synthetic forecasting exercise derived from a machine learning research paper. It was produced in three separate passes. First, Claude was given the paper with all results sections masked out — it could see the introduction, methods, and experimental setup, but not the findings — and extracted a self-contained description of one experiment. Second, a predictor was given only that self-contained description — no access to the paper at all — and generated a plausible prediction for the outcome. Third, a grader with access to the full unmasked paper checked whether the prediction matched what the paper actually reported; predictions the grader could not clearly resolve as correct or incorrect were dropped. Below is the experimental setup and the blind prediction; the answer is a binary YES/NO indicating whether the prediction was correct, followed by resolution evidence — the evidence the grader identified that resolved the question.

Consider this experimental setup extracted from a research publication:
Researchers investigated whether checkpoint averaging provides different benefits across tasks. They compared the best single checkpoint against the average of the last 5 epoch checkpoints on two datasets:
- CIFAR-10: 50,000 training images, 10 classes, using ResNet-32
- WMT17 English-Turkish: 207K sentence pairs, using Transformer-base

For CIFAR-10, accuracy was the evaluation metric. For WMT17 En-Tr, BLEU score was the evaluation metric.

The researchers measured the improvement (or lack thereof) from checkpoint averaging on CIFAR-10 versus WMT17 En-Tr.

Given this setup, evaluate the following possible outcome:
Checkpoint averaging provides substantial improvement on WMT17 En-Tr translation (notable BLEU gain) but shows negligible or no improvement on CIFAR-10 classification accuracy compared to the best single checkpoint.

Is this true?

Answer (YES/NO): YES